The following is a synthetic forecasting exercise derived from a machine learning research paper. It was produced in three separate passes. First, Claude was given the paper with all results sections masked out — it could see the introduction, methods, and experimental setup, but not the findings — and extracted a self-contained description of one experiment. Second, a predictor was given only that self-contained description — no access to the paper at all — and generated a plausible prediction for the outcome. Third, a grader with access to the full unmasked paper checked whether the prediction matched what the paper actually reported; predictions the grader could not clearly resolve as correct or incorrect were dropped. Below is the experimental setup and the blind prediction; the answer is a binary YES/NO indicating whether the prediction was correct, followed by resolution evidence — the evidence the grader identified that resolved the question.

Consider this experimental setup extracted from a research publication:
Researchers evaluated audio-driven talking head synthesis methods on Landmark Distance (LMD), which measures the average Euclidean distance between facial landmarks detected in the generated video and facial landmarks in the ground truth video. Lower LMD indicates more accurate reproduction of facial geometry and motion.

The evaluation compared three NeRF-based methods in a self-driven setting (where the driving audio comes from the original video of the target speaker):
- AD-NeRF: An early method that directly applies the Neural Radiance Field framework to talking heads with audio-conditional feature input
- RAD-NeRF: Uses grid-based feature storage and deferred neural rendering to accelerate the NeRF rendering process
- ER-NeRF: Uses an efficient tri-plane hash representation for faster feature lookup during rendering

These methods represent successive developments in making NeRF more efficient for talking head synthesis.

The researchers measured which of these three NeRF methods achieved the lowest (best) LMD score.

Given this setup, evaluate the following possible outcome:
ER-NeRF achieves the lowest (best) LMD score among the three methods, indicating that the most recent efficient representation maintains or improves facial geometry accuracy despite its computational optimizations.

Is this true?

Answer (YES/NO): NO